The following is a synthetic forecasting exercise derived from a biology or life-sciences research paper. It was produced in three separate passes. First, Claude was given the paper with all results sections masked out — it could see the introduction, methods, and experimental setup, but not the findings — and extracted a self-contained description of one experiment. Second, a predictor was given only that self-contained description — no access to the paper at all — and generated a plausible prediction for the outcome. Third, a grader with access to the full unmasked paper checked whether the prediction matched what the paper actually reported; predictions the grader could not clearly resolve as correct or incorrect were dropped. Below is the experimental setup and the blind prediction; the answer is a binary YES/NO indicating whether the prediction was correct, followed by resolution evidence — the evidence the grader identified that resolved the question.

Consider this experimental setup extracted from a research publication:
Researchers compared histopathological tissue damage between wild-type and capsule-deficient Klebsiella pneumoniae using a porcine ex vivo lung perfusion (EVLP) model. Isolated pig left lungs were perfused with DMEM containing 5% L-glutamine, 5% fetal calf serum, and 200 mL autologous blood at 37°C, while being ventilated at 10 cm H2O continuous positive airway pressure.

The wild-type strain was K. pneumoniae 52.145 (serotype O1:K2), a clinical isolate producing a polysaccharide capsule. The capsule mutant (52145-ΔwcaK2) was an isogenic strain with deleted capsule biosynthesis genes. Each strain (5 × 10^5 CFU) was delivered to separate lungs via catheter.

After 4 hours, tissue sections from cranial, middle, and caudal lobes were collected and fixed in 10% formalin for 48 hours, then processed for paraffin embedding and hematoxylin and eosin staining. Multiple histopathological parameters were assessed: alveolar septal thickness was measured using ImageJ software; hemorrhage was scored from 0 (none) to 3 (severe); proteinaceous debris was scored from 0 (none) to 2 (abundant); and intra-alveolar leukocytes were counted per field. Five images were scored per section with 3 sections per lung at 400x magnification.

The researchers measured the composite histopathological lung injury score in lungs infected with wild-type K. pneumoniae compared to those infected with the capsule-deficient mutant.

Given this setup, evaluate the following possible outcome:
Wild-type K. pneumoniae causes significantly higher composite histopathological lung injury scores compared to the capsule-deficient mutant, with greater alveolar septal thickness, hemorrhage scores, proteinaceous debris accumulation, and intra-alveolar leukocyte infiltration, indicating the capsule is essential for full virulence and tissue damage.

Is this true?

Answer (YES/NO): YES